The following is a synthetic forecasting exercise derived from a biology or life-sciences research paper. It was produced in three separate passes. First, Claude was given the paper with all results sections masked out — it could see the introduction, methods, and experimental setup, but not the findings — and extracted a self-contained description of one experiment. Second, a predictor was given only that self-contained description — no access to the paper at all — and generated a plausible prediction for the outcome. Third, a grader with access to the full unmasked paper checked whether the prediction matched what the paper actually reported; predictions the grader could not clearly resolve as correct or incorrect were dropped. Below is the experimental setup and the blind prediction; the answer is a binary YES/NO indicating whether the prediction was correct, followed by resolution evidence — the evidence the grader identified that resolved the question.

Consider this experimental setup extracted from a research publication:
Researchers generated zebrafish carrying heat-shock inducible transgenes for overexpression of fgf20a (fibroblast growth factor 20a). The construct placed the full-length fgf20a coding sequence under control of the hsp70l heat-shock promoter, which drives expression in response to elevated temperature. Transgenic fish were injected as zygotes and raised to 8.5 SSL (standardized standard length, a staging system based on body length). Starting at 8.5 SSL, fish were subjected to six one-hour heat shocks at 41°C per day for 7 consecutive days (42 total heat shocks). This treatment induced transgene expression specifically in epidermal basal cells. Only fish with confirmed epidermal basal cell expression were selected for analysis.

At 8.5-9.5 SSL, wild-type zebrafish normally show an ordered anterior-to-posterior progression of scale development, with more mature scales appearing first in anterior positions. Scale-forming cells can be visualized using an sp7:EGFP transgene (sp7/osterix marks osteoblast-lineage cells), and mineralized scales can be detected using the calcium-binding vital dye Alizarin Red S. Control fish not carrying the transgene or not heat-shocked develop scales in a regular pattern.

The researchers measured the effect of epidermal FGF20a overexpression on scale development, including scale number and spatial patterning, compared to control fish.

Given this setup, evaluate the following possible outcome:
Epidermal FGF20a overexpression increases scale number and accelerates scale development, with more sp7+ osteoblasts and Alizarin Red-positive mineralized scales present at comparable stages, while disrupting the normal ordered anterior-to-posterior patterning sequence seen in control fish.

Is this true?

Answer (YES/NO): NO